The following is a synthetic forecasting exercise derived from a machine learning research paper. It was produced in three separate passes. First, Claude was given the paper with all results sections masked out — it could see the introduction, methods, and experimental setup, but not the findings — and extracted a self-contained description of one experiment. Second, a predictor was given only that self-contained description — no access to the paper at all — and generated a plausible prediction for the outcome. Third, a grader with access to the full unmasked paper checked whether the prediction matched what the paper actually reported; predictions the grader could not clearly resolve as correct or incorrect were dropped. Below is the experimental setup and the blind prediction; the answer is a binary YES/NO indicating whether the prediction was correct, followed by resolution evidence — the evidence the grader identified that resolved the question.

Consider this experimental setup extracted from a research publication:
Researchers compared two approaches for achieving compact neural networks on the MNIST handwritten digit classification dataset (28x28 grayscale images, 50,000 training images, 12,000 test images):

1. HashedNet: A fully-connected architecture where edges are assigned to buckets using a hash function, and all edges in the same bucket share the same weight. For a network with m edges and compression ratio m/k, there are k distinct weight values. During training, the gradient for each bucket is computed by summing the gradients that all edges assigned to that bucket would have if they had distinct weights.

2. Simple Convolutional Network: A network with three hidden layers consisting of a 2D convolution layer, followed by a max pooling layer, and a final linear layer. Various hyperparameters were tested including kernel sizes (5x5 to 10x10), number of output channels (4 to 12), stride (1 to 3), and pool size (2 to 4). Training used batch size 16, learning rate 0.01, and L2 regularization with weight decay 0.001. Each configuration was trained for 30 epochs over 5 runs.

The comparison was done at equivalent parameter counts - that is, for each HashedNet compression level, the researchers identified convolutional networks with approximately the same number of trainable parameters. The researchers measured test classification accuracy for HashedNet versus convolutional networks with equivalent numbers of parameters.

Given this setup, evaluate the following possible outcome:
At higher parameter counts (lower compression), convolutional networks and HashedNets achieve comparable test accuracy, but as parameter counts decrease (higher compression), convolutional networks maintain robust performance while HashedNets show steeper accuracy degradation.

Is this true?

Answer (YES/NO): NO